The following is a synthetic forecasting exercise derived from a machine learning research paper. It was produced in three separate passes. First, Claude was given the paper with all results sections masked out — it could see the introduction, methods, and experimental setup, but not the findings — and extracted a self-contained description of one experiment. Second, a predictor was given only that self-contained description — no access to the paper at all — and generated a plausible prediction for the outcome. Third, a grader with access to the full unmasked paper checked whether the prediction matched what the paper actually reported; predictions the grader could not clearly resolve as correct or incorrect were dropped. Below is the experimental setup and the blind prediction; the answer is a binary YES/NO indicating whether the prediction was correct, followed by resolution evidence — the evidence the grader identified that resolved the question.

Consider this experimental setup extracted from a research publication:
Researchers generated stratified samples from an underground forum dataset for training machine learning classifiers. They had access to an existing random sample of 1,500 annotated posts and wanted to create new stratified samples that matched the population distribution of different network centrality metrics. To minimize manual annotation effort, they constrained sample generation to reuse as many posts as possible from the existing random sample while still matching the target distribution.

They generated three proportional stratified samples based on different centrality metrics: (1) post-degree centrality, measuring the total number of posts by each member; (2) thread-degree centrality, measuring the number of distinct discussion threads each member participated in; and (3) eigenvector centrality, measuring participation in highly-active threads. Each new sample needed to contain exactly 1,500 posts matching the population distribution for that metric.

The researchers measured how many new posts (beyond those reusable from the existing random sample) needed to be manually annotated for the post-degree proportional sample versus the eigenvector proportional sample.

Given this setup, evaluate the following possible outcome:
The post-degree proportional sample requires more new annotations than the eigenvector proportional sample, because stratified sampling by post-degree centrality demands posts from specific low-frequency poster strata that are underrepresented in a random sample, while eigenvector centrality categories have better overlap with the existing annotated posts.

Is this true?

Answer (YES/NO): NO